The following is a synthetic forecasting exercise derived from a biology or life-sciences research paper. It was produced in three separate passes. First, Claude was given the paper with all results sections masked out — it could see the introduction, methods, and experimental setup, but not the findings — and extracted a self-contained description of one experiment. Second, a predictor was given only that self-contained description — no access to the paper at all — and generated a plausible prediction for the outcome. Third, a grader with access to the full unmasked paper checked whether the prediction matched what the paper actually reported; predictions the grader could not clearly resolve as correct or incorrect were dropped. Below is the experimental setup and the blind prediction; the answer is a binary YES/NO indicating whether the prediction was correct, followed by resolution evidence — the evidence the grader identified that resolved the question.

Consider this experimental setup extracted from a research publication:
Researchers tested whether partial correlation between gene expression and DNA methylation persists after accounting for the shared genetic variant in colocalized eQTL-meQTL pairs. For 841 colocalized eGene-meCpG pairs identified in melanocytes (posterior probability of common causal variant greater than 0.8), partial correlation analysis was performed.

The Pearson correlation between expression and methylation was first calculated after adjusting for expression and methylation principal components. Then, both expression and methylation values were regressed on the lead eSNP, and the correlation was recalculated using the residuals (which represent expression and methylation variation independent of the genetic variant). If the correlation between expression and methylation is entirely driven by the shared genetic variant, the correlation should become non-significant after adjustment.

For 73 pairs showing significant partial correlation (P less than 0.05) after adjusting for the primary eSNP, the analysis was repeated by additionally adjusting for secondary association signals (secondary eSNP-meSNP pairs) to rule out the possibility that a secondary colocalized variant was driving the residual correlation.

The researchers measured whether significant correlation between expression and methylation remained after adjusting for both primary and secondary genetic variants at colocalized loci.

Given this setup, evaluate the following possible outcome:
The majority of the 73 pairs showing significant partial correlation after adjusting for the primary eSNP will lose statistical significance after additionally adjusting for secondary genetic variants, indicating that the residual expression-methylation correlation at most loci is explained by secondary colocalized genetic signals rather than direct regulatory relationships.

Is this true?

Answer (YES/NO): NO